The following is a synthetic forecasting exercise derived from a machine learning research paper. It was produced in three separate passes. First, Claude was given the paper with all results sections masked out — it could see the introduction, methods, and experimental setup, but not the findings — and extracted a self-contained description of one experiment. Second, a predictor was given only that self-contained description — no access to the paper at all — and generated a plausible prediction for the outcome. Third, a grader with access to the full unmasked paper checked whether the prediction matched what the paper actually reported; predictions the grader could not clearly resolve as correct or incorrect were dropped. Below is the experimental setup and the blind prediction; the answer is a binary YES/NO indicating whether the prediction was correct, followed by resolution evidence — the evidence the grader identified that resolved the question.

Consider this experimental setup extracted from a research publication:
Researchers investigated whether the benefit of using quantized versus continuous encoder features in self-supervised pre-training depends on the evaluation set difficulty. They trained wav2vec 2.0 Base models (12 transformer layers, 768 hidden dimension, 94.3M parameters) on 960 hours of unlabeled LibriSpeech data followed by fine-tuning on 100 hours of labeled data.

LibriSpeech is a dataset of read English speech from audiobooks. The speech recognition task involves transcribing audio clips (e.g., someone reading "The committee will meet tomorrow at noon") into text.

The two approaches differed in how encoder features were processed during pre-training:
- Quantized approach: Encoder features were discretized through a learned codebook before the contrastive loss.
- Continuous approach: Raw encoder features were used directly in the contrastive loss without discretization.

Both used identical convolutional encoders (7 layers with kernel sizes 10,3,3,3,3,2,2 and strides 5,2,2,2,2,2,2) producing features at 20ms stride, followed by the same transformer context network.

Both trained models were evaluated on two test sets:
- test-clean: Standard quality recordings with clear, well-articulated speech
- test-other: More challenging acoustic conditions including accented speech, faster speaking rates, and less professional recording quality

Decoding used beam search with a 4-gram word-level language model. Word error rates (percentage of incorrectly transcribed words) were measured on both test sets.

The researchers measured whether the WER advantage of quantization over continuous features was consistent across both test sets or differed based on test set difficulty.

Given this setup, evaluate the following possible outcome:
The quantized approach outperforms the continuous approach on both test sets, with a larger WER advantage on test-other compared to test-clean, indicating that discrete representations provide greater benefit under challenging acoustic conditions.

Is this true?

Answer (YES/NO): YES